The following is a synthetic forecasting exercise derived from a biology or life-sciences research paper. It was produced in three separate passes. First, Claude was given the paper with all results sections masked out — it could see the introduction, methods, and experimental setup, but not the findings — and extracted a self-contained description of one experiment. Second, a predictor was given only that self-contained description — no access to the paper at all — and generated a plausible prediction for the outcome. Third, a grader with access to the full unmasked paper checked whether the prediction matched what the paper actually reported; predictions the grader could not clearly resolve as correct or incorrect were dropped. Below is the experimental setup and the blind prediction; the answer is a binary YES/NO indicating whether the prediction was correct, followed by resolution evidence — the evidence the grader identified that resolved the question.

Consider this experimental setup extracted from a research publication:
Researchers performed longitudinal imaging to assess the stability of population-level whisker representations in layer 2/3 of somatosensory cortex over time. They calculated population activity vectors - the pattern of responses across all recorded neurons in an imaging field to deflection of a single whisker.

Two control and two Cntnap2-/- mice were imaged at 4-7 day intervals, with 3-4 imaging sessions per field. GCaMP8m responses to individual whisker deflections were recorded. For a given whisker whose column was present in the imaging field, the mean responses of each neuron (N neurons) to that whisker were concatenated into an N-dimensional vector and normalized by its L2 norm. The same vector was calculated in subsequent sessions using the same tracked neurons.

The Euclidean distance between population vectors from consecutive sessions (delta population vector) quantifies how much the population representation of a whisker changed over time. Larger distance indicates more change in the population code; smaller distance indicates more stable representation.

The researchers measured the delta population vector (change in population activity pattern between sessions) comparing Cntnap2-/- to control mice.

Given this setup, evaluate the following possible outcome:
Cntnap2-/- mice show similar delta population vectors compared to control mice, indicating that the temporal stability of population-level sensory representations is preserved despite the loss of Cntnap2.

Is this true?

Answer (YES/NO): NO